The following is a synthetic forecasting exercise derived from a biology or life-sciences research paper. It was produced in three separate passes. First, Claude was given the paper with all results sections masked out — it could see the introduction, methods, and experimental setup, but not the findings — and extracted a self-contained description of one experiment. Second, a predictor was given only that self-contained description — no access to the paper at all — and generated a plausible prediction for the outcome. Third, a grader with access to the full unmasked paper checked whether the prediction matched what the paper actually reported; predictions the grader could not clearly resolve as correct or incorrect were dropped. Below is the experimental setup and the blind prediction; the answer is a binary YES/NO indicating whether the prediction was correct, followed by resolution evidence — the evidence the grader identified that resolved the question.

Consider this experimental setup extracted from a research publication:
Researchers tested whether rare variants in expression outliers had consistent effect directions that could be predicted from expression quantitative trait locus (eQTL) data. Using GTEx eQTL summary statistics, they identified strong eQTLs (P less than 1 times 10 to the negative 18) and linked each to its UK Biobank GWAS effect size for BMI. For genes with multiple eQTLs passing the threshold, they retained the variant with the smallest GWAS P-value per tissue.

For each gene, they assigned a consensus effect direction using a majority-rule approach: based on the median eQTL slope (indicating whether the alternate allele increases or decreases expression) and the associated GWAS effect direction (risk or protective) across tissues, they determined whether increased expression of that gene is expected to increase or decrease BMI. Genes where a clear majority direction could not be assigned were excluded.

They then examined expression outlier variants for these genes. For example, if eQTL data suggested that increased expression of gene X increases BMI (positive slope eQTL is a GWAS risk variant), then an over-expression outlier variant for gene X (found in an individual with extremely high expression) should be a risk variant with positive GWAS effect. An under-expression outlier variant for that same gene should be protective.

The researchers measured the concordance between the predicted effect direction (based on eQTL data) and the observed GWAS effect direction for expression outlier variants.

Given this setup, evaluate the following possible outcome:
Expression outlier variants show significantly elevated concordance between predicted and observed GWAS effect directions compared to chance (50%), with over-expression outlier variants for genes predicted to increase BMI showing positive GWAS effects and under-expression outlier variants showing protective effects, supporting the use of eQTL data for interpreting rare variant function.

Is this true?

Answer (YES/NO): NO